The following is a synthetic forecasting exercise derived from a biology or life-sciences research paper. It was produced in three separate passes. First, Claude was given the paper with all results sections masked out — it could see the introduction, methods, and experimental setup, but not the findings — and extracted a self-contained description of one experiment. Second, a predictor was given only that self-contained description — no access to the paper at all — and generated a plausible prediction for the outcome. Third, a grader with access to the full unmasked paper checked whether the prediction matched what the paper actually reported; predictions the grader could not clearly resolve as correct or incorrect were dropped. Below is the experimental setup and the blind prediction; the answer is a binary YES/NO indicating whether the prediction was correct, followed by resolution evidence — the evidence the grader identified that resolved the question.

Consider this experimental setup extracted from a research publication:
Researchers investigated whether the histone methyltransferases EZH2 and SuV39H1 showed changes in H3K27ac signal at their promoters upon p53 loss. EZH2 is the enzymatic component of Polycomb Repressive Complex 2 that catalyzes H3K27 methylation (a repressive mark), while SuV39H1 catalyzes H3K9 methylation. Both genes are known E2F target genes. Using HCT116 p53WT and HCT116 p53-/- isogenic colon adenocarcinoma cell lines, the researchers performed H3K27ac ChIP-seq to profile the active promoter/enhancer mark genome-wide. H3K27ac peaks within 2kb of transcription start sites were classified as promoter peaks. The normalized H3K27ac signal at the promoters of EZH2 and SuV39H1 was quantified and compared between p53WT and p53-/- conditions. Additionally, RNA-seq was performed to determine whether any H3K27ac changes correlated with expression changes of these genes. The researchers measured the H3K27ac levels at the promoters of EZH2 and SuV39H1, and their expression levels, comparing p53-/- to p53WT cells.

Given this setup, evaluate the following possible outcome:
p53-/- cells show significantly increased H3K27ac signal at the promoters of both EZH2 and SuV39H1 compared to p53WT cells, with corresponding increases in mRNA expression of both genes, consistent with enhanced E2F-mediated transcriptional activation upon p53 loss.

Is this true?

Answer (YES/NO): YES